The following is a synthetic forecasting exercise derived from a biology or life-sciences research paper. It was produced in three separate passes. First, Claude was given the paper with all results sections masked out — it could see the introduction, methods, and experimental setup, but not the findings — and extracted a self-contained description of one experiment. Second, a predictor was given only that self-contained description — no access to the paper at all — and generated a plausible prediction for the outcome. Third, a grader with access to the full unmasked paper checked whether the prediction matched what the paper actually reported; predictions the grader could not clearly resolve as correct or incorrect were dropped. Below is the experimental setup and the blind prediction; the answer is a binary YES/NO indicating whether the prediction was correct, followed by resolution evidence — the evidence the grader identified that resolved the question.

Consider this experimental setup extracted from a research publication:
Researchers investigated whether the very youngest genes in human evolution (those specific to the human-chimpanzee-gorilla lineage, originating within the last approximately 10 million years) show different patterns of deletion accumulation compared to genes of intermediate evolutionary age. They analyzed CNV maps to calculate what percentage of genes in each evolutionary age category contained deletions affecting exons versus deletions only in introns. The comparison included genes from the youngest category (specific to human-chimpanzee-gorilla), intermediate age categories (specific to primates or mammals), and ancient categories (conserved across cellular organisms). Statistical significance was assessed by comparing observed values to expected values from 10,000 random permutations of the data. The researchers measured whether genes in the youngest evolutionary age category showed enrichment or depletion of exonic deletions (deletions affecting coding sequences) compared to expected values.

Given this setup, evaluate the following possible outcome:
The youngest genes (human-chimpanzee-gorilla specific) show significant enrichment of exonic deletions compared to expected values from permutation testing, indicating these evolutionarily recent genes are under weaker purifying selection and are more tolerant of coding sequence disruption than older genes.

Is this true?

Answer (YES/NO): YES